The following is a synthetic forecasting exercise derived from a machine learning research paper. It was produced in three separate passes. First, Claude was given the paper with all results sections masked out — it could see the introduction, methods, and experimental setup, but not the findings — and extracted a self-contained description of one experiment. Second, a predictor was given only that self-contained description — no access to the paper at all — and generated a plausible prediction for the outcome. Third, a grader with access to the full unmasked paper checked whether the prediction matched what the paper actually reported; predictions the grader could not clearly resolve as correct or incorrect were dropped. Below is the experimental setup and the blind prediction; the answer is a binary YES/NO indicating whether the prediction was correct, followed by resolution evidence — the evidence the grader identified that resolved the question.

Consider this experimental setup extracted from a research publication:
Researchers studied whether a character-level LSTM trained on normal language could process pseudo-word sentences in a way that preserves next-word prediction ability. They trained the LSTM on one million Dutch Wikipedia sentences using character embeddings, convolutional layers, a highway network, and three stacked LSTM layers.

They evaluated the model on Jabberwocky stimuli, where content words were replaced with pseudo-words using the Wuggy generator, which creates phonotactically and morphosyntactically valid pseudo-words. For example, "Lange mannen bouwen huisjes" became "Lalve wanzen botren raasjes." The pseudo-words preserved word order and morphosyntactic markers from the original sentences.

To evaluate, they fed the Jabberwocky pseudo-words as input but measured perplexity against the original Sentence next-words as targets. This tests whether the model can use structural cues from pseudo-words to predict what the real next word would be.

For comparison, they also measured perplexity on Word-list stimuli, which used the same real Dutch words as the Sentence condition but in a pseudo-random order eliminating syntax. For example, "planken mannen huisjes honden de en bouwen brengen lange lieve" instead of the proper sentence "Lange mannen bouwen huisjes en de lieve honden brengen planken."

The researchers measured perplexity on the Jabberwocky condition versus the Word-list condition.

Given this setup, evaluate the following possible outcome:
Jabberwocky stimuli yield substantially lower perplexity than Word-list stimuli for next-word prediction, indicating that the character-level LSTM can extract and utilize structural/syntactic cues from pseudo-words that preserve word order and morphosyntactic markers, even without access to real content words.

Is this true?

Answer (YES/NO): YES